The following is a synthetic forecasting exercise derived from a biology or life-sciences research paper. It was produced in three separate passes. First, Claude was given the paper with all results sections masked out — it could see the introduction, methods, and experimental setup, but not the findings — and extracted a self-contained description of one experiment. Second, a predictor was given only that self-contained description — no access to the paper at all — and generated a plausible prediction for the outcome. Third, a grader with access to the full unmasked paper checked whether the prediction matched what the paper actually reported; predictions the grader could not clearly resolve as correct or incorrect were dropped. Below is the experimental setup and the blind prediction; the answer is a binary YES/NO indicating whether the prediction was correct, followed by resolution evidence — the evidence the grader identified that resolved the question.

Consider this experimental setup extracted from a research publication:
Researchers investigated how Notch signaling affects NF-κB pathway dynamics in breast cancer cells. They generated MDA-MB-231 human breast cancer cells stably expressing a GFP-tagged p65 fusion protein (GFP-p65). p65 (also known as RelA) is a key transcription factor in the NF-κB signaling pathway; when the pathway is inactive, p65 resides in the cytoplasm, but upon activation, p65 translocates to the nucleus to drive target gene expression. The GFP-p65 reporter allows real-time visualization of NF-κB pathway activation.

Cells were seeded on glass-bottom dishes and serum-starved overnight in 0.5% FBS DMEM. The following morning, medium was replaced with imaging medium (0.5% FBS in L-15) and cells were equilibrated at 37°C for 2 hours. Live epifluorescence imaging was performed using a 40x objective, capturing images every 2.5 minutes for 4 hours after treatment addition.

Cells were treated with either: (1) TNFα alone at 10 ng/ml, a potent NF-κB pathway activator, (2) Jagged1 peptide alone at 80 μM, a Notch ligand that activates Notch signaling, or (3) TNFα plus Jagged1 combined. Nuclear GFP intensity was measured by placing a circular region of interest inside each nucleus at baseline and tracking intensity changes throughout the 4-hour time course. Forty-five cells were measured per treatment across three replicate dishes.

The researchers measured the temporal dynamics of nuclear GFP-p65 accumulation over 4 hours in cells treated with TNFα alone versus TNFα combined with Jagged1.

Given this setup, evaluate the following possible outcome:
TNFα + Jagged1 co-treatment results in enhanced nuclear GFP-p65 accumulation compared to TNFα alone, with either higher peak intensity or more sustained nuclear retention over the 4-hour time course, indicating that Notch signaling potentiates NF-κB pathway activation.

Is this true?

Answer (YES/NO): YES